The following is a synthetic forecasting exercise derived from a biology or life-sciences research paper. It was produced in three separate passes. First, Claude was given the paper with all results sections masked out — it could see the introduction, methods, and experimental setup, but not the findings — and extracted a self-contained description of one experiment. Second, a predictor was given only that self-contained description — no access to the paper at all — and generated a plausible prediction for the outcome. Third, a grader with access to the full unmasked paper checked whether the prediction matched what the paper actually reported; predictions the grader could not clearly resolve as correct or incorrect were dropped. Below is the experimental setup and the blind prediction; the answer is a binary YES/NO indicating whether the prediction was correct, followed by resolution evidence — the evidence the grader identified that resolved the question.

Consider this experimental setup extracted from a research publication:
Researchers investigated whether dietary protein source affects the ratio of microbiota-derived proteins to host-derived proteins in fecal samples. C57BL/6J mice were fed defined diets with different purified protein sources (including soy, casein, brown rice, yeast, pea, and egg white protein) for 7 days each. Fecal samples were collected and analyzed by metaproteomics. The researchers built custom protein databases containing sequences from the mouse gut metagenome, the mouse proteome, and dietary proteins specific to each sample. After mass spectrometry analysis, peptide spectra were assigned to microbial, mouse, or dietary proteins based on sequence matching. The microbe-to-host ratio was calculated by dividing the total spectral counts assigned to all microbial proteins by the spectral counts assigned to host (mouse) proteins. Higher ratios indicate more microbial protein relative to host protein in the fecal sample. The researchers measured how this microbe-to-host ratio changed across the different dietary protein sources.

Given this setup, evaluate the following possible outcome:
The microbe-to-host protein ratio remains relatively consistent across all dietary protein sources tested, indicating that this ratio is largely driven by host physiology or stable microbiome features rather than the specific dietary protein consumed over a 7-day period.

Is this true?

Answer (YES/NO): NO